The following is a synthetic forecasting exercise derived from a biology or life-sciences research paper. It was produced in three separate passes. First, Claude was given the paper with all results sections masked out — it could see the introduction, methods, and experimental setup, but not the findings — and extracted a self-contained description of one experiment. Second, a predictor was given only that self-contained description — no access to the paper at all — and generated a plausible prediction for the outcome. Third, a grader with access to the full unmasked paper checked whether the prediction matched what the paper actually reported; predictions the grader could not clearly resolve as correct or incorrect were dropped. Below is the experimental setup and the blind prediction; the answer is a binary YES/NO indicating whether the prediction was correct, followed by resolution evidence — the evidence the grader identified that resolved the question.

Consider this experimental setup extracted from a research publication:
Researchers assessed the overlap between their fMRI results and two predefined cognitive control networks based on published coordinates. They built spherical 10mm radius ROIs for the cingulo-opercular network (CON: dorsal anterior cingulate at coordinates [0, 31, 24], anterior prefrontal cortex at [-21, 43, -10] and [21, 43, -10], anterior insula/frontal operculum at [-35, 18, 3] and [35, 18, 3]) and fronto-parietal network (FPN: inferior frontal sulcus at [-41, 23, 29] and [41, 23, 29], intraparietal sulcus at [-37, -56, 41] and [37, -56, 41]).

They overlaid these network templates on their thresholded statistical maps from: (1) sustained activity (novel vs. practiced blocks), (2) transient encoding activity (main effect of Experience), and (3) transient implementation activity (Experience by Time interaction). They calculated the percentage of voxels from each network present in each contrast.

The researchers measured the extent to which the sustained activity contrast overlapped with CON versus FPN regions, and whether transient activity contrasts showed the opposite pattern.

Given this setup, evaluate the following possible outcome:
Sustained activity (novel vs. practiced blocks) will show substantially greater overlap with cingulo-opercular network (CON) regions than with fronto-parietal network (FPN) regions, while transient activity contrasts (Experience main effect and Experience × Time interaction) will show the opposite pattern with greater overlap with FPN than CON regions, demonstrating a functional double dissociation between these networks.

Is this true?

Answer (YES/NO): NO